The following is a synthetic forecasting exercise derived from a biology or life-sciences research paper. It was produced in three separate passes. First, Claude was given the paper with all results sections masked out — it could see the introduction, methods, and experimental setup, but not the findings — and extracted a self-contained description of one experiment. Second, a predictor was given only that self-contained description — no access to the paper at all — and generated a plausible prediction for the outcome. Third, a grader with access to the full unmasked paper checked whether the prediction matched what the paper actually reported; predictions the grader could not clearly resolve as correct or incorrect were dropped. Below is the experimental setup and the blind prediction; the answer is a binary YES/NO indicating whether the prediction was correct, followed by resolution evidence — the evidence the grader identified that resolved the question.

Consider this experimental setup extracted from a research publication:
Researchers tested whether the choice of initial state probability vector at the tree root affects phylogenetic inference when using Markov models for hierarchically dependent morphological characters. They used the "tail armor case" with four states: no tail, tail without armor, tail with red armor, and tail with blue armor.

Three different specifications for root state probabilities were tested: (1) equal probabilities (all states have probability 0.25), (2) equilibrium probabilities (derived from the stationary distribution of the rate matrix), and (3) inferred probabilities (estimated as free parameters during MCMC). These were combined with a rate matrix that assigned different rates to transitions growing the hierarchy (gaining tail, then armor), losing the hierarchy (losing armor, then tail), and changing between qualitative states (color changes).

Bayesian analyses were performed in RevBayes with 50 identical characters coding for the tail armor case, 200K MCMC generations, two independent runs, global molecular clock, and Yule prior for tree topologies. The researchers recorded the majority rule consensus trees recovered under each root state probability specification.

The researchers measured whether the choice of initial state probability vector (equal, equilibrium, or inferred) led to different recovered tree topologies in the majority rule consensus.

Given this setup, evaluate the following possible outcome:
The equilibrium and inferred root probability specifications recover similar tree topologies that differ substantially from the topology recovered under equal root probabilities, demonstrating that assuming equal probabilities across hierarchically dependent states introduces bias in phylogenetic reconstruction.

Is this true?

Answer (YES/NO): NO